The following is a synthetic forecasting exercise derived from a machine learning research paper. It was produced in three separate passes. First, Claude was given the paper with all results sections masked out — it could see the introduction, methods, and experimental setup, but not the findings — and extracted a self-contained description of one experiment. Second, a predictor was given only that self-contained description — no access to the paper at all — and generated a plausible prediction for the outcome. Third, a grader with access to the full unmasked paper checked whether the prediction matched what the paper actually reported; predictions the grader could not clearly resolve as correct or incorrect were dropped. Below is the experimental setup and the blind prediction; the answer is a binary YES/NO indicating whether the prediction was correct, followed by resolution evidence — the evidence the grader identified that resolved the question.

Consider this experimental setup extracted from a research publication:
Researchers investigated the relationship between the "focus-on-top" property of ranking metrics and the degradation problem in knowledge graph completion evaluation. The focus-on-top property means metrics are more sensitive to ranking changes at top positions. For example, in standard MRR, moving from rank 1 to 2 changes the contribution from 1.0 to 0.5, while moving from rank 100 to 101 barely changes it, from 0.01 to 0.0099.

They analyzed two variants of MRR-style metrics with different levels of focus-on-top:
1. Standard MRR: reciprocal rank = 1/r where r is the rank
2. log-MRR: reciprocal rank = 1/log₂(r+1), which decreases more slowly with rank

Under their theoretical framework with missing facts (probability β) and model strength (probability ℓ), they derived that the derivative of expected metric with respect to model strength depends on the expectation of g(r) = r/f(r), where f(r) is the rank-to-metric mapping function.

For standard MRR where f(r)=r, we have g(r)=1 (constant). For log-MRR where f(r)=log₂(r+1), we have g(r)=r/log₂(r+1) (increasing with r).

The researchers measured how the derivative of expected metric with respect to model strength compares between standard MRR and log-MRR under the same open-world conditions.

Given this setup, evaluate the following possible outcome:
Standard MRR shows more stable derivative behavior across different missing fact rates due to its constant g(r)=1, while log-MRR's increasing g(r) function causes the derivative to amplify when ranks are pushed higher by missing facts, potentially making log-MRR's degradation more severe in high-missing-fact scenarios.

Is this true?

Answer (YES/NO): NO